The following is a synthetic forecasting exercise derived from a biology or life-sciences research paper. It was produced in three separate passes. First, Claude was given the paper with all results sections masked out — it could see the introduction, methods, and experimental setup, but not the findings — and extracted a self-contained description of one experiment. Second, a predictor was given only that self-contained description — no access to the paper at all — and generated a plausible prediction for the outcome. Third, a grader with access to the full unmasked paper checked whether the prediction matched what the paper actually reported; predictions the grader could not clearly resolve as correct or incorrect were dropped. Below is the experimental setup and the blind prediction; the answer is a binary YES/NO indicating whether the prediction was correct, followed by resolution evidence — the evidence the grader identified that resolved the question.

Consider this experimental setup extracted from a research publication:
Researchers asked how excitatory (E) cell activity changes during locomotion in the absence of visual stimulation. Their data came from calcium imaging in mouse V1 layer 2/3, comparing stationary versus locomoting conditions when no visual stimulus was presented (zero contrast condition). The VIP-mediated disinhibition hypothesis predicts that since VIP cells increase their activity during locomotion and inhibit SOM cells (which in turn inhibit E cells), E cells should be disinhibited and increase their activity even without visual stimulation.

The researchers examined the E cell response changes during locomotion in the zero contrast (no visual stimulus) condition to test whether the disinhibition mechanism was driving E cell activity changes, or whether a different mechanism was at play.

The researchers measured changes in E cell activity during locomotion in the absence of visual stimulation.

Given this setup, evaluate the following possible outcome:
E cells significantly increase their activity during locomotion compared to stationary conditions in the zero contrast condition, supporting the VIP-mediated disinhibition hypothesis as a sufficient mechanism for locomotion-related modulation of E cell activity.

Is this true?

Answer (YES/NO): NO